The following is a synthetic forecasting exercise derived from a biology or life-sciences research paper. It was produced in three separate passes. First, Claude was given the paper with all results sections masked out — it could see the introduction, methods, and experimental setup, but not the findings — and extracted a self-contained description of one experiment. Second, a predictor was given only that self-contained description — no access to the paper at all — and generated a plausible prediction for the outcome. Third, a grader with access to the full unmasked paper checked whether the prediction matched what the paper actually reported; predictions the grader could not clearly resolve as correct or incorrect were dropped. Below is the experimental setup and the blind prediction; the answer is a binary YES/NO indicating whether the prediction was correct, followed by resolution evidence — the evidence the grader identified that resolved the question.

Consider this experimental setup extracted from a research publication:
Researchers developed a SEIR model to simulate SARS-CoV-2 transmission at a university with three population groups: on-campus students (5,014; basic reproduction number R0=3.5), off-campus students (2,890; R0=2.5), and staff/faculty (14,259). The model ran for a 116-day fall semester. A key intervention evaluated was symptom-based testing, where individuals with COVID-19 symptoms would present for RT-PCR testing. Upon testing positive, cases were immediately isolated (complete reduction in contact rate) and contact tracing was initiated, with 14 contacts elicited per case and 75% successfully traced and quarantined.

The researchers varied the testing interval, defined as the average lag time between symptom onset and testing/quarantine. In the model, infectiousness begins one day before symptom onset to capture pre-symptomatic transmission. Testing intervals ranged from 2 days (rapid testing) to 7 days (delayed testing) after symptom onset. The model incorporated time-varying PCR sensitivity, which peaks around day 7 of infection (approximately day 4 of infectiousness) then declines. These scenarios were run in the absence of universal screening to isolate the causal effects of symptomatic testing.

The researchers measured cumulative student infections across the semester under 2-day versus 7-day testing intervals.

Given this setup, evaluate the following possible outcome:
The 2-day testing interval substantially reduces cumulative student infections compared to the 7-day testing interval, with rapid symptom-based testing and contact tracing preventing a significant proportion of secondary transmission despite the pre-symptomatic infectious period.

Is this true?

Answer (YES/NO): YES